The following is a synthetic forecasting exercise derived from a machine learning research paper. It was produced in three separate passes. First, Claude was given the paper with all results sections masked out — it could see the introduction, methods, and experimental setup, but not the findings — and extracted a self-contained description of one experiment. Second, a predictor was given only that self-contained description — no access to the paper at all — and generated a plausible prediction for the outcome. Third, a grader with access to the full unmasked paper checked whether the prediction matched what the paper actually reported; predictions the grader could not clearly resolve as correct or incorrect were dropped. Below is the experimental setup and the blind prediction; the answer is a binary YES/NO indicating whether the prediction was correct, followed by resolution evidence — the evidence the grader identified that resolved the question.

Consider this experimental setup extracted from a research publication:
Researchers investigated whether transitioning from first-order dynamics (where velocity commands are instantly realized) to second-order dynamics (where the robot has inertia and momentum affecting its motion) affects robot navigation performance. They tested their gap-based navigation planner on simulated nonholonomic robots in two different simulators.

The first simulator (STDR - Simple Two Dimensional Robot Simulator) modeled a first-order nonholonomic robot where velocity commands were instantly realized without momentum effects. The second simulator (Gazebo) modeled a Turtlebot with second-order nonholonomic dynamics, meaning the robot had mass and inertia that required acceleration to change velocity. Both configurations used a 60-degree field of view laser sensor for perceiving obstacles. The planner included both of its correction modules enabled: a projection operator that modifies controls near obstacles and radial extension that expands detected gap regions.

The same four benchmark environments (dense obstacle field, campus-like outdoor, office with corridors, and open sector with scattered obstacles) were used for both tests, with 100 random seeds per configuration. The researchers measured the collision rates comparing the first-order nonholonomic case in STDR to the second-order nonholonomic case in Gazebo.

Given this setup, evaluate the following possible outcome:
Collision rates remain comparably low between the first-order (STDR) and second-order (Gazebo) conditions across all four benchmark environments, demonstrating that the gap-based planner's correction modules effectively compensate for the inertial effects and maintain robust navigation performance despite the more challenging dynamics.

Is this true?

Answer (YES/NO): YES